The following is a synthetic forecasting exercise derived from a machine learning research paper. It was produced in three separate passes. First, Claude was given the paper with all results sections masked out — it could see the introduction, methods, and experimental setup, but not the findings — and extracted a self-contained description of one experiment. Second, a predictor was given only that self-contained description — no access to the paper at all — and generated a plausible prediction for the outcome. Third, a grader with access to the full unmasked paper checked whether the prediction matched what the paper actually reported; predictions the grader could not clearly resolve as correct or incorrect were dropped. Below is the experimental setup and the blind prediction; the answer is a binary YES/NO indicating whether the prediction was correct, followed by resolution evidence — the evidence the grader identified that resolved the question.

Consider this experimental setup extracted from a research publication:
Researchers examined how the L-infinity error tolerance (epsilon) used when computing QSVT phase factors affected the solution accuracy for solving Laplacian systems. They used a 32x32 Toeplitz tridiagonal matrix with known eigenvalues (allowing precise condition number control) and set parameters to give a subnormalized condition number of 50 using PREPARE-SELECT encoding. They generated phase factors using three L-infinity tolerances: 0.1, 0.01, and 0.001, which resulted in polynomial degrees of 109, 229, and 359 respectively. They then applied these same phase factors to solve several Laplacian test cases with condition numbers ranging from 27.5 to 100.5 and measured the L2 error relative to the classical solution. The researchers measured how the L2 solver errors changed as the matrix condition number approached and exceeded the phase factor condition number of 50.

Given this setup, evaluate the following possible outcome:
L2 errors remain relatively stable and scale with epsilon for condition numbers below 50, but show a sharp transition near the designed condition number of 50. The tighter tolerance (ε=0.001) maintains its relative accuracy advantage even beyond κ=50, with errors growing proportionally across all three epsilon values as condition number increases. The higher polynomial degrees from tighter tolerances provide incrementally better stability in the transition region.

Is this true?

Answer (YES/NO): NO